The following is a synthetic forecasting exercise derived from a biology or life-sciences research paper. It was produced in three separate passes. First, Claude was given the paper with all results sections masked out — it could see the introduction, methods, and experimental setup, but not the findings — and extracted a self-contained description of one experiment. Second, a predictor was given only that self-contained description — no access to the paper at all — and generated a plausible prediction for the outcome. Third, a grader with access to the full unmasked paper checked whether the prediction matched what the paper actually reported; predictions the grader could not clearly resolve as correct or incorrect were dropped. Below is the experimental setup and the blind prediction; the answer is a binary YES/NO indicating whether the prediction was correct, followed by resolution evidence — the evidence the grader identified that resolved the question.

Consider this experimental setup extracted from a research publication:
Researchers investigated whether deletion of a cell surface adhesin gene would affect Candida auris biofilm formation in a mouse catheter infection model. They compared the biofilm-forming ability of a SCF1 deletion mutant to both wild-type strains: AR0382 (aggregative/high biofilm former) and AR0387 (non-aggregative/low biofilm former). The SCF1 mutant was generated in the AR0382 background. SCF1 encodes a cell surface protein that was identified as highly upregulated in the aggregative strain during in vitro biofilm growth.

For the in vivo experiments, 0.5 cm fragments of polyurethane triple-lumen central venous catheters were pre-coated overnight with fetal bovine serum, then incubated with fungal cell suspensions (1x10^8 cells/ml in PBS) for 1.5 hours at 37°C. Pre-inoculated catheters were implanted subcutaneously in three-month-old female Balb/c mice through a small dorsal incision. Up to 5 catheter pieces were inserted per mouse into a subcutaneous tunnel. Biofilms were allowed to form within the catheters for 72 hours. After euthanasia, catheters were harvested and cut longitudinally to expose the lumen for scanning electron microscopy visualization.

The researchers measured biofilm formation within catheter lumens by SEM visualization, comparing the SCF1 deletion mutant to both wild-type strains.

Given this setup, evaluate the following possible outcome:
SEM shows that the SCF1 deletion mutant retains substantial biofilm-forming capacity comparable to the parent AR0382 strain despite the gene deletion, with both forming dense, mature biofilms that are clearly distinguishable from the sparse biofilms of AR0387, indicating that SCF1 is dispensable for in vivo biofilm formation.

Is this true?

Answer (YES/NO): NO